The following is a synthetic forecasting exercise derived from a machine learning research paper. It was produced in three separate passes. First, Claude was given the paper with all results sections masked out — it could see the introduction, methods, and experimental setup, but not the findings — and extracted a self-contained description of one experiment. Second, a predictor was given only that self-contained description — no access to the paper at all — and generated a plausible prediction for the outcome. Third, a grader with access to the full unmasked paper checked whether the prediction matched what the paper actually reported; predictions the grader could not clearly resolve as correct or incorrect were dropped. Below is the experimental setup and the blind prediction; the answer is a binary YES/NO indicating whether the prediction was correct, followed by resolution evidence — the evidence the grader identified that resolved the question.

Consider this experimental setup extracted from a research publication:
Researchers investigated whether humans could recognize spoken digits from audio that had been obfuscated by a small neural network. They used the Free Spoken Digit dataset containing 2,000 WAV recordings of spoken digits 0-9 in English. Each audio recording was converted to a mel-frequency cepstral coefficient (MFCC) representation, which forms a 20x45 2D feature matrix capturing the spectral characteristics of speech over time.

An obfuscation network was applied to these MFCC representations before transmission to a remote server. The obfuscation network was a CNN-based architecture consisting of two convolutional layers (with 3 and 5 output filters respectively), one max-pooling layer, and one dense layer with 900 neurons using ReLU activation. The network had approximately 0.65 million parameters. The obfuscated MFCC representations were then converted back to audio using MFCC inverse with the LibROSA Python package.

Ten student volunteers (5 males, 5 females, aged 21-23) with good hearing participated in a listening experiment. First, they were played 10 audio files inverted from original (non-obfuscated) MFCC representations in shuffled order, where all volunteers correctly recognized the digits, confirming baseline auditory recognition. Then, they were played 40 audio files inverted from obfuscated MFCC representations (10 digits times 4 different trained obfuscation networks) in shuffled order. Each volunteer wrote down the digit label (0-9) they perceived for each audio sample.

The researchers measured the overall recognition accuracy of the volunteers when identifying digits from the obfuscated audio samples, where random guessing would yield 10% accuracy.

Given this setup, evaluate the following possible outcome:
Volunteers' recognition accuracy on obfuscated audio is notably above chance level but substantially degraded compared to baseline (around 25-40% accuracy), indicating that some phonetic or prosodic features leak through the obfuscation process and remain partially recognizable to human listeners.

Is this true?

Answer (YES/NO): NO